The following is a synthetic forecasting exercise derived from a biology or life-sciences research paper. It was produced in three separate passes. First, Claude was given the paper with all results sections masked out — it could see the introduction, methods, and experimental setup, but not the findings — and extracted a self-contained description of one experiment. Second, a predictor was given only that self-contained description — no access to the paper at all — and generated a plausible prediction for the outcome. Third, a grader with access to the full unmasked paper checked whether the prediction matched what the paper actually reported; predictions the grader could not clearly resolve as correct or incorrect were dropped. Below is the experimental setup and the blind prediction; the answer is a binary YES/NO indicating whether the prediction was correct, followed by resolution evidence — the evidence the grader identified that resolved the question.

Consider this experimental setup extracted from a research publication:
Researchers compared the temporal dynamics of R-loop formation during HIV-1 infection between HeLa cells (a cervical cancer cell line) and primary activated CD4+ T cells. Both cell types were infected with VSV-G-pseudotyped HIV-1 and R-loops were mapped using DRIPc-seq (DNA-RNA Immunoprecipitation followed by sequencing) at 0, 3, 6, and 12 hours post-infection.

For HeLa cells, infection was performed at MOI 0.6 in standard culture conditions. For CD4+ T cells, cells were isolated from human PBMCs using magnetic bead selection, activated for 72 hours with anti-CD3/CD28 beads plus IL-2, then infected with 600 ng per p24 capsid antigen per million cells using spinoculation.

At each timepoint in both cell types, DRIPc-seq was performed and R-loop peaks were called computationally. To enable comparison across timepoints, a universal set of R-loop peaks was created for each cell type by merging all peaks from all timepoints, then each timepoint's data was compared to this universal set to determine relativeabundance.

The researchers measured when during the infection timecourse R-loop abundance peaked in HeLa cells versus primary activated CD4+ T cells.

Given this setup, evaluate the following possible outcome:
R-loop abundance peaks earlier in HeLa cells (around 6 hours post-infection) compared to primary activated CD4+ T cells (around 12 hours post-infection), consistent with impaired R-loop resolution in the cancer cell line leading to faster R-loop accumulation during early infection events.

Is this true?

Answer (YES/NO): YES